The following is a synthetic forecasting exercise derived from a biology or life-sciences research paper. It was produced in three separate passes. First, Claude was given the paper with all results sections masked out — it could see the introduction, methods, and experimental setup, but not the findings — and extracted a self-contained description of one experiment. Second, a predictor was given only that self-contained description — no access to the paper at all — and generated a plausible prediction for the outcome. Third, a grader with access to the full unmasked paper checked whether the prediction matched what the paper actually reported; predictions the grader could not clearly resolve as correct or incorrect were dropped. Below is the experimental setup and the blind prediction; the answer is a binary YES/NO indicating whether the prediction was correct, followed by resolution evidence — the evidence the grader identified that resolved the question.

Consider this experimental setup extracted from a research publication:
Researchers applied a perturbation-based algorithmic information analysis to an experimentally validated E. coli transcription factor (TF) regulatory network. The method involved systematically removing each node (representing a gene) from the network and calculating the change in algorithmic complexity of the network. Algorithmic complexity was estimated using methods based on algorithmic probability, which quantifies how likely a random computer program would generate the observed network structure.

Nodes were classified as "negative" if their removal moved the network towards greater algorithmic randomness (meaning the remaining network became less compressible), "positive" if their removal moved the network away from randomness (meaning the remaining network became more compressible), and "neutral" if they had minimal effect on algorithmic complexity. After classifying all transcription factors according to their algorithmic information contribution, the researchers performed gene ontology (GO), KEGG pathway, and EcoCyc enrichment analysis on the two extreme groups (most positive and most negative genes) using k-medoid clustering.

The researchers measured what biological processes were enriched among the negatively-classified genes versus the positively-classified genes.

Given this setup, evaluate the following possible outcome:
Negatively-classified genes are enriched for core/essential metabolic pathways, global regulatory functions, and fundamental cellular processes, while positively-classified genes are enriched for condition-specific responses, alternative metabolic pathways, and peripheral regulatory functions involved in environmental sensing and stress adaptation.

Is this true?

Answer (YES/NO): NO